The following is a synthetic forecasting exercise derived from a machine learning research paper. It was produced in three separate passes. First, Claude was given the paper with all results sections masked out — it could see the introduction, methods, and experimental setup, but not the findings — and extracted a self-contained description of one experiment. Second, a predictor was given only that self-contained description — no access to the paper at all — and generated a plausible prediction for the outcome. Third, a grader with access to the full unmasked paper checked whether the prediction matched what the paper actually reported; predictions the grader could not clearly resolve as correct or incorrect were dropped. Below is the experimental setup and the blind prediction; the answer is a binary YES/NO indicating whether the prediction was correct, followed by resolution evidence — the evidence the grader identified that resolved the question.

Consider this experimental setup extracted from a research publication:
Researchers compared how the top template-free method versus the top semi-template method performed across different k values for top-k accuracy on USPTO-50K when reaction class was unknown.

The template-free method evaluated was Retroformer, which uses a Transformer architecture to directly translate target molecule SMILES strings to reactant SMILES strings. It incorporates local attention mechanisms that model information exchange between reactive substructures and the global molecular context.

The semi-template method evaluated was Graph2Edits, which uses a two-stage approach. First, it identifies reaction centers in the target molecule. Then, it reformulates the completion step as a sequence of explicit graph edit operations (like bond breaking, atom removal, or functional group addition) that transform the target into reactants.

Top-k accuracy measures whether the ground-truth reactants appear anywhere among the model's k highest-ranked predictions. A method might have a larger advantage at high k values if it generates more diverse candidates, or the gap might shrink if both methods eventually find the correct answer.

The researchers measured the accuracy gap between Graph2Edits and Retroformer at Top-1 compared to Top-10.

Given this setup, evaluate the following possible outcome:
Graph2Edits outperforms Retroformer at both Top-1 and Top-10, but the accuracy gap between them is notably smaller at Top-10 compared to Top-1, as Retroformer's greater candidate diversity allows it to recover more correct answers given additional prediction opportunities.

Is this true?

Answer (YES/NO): NO